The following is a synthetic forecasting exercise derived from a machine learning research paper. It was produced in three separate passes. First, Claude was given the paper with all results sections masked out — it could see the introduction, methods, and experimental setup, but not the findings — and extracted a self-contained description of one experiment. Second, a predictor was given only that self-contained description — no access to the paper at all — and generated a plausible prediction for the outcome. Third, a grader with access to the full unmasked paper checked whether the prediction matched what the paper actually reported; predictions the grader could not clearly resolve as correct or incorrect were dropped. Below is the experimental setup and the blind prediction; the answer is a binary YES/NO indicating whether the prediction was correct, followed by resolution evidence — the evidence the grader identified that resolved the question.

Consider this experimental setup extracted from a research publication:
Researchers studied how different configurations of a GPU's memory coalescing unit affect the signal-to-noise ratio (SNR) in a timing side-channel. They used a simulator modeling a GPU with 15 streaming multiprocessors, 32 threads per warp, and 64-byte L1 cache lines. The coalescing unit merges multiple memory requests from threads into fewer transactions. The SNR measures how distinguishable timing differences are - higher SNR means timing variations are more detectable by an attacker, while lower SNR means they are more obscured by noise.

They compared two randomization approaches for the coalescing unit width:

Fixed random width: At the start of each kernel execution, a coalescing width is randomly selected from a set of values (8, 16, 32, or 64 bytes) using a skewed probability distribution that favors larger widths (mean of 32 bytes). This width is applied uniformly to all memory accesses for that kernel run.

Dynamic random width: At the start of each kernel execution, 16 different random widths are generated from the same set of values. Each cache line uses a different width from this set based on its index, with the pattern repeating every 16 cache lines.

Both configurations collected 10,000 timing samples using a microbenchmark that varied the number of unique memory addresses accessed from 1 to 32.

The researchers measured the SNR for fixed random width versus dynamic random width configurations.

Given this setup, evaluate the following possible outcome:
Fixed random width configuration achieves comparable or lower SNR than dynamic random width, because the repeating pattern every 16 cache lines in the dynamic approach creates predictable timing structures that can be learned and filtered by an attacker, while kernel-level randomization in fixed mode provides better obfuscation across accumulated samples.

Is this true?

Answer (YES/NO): NO